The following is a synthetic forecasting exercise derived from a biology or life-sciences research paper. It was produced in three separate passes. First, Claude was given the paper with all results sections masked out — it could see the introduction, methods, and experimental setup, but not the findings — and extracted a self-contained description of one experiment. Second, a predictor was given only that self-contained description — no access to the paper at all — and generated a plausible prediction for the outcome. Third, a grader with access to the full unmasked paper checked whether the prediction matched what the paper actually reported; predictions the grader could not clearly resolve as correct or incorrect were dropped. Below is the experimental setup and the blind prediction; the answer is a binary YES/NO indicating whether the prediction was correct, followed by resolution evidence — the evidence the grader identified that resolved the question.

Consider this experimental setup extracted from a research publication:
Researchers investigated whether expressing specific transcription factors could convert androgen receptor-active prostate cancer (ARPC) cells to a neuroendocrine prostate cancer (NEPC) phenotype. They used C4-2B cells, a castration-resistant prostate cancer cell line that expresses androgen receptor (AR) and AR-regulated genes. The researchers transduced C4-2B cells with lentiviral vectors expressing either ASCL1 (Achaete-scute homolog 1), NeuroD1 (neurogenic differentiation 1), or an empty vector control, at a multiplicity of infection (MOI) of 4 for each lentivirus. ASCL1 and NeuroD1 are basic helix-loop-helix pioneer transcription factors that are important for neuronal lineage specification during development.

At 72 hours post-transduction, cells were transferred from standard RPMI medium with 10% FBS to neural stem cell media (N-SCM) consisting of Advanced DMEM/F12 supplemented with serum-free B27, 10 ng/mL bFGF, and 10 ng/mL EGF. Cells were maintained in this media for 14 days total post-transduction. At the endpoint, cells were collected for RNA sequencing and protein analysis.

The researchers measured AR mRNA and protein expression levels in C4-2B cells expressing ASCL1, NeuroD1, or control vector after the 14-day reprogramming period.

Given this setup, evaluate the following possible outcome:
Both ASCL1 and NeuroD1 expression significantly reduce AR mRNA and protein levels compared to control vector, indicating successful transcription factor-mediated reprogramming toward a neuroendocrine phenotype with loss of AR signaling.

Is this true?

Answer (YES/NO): YES